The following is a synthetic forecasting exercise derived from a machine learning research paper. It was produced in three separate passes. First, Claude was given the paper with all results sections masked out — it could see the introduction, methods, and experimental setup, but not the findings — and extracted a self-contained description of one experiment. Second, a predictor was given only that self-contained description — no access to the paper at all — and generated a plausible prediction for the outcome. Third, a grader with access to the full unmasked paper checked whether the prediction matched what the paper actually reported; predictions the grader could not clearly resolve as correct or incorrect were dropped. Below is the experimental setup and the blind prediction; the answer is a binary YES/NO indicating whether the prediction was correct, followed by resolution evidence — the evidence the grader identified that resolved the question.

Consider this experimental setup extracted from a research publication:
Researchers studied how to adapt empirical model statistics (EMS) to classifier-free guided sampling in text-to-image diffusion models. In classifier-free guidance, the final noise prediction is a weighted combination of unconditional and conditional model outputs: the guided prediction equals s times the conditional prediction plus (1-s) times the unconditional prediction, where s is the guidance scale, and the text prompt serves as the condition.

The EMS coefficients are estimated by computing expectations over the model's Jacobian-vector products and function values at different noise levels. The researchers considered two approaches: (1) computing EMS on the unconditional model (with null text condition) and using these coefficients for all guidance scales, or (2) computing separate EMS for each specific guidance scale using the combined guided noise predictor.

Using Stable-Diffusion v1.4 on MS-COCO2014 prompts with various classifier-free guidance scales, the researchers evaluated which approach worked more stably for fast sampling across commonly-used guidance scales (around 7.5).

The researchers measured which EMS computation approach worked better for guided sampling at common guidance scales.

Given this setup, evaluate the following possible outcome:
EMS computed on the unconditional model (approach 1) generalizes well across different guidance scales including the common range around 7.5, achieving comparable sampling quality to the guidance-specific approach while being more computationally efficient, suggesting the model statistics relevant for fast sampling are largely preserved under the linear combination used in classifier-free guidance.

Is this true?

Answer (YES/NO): YES